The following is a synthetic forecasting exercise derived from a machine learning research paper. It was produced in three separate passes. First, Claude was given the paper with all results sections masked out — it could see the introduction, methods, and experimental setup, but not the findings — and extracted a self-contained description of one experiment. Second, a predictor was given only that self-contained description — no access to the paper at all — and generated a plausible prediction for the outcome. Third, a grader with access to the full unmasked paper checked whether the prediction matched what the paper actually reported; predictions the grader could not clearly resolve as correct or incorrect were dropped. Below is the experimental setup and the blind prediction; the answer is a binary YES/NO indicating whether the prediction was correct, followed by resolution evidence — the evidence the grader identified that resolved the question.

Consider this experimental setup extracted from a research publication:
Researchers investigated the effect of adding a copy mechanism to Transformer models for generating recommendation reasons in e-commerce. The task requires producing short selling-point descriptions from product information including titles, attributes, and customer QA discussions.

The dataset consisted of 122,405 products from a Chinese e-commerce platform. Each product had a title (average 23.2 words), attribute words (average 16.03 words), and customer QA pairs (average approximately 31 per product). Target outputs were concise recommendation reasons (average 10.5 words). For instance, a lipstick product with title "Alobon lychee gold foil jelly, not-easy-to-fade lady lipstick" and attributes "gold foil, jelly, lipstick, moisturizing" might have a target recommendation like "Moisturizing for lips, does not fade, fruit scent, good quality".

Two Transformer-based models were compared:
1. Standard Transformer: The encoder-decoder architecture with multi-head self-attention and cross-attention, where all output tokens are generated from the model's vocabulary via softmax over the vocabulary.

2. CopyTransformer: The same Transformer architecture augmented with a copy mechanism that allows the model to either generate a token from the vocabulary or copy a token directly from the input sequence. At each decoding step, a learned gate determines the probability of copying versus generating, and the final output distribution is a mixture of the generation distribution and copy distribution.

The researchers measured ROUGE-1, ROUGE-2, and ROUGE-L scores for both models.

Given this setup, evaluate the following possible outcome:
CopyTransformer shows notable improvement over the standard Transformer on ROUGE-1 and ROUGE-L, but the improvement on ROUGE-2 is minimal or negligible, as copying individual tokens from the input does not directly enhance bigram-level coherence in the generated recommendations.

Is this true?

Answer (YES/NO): NO